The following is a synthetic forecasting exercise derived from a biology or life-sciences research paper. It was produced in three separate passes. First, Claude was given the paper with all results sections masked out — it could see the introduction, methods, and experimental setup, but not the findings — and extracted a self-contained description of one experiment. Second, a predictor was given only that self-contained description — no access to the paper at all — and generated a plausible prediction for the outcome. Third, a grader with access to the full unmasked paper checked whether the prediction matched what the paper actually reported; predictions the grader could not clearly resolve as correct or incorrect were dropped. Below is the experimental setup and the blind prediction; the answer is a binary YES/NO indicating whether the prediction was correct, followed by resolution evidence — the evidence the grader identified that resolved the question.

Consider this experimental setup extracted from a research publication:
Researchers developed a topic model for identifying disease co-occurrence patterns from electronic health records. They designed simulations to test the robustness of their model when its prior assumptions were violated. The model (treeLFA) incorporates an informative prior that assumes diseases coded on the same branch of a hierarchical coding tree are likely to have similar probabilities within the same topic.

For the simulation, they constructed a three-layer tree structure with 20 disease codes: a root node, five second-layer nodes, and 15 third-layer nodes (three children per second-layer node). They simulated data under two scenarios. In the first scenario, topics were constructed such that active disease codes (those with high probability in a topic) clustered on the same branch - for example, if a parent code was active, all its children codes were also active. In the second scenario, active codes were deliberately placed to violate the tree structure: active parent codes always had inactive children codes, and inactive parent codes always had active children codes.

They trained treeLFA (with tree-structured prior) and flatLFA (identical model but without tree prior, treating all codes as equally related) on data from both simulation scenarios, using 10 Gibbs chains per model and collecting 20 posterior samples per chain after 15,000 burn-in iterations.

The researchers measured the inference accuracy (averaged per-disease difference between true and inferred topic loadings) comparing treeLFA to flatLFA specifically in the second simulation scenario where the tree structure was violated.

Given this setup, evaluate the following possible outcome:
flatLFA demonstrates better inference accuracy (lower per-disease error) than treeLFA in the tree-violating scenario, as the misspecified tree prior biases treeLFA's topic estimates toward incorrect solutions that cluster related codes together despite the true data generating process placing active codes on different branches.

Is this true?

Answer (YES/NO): NO